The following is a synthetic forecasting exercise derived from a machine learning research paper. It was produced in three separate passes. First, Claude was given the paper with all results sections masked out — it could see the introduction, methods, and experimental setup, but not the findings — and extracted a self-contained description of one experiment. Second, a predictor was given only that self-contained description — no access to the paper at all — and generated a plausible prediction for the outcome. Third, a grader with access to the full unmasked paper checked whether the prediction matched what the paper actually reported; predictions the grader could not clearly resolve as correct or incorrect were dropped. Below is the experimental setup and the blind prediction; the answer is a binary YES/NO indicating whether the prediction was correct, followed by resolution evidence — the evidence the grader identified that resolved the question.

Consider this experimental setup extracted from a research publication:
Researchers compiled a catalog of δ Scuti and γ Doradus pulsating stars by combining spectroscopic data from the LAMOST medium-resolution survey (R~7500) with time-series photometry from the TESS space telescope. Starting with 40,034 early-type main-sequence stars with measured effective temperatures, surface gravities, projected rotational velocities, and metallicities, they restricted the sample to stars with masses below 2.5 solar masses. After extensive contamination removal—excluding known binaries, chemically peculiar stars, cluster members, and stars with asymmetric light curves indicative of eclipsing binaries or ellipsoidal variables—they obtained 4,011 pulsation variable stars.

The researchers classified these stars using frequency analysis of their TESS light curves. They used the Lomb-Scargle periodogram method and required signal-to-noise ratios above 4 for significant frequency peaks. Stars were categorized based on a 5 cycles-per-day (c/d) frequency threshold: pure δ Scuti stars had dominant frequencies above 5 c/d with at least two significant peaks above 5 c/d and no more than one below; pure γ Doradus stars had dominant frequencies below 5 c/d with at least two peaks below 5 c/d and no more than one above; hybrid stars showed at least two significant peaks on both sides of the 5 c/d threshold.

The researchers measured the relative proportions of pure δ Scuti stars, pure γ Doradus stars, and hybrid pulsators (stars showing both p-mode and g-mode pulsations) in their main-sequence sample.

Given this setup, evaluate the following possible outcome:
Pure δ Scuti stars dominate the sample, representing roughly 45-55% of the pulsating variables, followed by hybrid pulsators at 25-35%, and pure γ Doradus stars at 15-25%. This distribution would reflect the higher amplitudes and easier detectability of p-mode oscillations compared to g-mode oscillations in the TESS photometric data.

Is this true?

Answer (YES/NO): NO